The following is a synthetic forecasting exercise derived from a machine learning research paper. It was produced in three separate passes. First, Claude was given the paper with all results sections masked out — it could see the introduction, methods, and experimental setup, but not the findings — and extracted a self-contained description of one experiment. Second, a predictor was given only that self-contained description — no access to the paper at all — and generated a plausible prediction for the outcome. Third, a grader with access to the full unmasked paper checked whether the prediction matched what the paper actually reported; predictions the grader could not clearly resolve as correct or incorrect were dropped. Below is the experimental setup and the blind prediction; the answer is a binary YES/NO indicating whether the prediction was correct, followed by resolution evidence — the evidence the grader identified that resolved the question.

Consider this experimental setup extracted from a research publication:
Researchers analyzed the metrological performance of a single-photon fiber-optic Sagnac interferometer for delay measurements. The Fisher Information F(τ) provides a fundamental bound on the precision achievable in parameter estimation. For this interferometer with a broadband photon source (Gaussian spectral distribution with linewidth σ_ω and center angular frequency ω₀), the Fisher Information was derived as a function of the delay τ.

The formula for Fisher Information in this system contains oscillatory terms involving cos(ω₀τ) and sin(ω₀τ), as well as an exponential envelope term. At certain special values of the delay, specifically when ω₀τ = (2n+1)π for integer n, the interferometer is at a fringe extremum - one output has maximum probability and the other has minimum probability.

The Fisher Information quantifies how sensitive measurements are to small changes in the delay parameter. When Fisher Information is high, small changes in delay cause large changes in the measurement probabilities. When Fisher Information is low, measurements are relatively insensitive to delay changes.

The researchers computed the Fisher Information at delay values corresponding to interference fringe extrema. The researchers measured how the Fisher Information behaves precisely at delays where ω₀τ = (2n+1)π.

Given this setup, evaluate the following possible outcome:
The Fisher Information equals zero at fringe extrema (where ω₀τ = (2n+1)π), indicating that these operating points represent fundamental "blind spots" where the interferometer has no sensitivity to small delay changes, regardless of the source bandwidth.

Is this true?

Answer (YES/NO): NO